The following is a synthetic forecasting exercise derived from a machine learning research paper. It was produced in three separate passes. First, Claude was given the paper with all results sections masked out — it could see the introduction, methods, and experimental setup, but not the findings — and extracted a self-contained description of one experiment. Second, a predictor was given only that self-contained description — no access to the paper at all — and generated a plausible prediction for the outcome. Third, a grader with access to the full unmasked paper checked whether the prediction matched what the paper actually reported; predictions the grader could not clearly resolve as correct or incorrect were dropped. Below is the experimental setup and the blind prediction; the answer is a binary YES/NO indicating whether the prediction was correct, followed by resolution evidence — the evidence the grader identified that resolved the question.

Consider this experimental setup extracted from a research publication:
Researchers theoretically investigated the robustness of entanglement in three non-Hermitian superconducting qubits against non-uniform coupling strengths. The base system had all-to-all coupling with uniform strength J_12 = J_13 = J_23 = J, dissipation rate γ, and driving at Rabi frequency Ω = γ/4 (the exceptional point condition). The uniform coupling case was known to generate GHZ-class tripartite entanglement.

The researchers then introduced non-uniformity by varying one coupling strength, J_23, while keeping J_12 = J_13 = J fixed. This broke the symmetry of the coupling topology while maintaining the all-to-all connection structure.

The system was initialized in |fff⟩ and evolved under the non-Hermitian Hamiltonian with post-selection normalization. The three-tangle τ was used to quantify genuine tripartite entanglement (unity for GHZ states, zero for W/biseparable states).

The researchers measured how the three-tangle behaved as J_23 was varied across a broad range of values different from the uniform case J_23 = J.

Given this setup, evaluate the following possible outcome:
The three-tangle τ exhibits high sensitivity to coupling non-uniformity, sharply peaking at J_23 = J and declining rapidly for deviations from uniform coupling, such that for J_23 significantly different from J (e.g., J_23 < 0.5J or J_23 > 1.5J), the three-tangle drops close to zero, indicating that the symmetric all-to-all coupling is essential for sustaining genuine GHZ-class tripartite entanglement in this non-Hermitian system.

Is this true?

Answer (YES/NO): NO